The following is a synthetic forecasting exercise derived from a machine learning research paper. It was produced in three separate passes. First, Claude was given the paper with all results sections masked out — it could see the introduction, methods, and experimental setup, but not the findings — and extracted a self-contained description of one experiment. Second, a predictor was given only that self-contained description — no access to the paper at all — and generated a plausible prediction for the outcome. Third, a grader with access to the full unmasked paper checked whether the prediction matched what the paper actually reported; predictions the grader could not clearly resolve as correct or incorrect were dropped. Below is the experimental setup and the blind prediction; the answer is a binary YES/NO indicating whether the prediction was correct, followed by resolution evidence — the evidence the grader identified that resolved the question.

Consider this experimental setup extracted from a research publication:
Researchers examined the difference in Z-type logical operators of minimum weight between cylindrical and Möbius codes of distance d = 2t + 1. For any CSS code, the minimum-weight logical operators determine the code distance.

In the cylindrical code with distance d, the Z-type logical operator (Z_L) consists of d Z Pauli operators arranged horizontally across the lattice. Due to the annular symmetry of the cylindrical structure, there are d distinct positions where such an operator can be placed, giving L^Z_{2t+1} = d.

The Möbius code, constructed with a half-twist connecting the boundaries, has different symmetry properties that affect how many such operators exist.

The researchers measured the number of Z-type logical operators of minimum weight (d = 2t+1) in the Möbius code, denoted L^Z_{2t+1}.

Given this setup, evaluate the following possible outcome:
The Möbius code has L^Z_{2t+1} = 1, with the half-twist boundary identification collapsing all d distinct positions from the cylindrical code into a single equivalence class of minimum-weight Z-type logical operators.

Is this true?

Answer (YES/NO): YES